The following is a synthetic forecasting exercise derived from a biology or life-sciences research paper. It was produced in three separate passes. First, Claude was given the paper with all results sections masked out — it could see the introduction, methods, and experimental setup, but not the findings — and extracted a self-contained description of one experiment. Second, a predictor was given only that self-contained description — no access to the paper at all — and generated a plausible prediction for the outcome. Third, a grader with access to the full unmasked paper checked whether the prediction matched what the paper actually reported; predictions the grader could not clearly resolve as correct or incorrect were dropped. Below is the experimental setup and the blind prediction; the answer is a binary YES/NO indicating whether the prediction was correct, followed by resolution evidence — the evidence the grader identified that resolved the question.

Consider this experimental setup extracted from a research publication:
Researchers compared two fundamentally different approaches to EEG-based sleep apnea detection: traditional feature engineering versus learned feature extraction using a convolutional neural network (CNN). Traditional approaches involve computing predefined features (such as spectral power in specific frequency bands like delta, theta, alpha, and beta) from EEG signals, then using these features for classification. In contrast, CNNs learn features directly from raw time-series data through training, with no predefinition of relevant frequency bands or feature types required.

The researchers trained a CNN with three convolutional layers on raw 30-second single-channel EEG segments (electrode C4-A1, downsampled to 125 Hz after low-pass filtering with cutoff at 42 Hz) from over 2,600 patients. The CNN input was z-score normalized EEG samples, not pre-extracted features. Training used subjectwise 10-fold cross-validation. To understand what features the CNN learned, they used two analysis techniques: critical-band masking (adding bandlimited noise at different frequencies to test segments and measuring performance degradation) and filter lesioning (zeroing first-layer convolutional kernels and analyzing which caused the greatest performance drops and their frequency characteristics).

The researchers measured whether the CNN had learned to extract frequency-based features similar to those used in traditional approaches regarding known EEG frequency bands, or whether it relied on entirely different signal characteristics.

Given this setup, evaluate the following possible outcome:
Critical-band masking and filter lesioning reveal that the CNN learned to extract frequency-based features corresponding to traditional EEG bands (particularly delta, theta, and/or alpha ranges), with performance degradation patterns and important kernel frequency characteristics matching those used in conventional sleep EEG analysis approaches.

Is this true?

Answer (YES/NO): YES